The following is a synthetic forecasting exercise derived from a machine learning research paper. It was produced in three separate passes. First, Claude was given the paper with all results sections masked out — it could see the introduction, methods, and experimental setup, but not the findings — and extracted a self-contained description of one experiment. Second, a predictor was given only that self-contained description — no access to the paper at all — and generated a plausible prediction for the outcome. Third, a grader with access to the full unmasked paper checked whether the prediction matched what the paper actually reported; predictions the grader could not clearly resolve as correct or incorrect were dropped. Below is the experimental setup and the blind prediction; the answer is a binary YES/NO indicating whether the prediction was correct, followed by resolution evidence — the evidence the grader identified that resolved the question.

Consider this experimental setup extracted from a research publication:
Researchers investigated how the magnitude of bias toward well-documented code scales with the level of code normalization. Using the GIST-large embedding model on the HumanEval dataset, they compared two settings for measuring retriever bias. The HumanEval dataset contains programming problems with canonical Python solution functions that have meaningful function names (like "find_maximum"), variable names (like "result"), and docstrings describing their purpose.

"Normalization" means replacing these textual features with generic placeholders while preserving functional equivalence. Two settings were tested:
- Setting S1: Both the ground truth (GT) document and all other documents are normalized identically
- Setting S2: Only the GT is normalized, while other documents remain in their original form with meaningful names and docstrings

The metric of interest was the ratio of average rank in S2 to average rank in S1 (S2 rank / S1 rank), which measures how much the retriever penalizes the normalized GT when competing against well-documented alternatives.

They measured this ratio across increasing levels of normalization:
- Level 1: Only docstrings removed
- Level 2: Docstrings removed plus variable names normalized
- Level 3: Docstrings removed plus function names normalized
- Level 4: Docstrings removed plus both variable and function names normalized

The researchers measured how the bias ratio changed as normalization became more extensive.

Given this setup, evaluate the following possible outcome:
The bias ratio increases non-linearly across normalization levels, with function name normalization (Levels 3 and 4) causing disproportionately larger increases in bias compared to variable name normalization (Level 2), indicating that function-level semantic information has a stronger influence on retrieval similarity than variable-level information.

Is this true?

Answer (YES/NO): NO